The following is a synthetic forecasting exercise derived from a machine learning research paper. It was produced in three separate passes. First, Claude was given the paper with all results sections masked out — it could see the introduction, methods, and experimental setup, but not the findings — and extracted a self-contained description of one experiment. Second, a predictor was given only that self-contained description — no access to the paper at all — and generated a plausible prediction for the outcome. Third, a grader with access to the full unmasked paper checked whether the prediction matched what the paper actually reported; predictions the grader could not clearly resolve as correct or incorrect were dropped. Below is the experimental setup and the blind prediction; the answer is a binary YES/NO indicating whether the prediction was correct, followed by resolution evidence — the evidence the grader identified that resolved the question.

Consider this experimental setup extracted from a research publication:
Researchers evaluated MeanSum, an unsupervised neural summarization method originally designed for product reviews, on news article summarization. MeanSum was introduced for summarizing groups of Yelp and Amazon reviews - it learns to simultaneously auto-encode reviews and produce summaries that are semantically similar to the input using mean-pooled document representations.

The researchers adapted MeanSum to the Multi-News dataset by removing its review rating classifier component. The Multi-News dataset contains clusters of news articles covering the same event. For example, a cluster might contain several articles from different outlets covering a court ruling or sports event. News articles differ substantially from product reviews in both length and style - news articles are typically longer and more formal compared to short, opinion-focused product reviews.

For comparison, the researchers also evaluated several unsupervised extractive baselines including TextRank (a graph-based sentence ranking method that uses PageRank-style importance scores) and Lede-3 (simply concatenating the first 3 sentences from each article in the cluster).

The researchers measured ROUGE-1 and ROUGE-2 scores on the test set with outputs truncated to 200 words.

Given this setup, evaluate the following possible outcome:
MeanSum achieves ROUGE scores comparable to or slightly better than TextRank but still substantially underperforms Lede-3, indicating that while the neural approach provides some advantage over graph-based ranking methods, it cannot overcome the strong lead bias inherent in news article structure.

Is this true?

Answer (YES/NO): NO